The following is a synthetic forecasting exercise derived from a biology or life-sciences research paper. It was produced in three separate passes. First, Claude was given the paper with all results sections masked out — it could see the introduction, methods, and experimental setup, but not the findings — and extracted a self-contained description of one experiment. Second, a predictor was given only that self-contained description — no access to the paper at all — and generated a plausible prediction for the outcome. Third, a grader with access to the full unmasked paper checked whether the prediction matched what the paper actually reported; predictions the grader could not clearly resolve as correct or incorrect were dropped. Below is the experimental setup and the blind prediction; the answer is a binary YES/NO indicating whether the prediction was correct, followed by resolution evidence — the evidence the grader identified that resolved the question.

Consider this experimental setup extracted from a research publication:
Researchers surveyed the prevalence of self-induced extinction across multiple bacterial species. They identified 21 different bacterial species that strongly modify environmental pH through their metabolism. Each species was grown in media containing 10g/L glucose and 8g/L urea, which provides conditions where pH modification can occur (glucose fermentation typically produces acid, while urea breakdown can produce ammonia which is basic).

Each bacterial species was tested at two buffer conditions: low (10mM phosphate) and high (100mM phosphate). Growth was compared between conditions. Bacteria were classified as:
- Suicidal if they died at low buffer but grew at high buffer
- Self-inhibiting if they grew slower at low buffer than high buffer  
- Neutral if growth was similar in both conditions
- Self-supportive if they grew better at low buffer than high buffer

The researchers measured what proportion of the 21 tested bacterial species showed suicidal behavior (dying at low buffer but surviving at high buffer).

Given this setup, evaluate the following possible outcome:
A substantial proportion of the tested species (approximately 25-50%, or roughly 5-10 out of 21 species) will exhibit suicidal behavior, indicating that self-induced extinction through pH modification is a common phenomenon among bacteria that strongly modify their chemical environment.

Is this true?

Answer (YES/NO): YES